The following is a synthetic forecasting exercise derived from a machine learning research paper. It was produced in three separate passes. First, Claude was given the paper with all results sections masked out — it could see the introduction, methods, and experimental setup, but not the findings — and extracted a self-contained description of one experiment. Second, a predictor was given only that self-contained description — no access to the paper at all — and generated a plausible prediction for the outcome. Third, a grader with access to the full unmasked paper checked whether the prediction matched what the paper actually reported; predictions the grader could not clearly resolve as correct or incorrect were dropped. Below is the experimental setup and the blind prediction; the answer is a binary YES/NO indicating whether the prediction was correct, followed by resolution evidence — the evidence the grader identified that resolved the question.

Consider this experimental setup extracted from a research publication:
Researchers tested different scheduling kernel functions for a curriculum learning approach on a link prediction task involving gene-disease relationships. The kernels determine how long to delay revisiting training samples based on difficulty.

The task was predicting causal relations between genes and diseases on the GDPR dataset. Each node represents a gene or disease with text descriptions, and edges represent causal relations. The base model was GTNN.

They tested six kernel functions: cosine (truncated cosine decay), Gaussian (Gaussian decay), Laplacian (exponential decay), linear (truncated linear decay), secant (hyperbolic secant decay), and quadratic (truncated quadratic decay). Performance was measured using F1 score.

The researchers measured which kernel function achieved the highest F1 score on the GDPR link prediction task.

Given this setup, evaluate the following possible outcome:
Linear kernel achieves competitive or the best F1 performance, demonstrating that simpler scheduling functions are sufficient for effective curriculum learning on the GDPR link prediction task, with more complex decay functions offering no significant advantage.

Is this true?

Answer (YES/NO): NO